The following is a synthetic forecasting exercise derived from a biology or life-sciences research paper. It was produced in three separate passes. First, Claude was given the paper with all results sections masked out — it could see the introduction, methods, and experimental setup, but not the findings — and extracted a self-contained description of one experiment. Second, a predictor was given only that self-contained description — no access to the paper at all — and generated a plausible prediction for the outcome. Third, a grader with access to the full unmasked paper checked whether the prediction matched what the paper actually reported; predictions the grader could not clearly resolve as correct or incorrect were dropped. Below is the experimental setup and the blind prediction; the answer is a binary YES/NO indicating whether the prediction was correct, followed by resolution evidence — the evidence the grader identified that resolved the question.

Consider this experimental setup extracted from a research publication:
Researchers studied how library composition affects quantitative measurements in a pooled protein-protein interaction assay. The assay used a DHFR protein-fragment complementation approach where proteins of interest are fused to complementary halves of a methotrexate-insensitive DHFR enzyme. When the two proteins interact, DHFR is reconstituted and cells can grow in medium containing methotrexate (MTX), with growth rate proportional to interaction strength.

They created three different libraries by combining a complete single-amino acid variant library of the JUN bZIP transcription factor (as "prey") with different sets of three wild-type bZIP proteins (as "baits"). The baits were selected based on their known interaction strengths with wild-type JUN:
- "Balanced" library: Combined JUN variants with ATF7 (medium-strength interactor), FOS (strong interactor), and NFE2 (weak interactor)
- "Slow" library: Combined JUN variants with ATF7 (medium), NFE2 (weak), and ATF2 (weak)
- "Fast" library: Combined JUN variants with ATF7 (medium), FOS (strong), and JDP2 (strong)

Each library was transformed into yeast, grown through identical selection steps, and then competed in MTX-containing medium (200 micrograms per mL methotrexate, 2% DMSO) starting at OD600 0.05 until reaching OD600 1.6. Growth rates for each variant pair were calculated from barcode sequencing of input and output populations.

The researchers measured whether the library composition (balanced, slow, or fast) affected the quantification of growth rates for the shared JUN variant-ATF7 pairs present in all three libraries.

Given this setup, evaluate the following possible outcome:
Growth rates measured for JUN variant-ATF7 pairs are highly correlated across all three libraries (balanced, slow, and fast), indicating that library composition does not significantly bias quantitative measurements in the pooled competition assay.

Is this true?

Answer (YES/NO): NO